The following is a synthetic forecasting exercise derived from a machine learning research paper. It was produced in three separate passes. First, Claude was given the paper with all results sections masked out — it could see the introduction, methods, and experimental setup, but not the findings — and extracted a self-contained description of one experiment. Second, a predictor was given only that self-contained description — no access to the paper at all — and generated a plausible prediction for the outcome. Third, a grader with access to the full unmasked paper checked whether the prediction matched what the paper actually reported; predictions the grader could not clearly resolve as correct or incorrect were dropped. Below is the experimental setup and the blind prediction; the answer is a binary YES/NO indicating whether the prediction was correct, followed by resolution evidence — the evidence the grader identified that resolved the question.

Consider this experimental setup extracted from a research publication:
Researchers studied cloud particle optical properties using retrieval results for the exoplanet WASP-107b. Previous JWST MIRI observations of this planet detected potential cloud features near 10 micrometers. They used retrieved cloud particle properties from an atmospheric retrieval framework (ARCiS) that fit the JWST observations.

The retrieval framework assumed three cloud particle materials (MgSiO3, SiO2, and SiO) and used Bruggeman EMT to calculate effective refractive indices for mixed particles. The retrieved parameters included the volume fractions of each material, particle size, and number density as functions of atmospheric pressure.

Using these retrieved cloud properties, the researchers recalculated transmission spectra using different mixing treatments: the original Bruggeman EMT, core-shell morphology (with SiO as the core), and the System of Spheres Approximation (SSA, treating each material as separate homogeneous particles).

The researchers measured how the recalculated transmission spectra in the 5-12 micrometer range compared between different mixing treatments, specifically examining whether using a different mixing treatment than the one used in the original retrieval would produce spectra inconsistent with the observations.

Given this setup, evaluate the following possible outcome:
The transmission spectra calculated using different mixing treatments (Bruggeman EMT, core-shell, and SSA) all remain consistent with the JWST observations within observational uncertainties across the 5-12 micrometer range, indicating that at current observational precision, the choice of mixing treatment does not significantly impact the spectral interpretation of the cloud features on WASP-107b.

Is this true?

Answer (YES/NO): NO